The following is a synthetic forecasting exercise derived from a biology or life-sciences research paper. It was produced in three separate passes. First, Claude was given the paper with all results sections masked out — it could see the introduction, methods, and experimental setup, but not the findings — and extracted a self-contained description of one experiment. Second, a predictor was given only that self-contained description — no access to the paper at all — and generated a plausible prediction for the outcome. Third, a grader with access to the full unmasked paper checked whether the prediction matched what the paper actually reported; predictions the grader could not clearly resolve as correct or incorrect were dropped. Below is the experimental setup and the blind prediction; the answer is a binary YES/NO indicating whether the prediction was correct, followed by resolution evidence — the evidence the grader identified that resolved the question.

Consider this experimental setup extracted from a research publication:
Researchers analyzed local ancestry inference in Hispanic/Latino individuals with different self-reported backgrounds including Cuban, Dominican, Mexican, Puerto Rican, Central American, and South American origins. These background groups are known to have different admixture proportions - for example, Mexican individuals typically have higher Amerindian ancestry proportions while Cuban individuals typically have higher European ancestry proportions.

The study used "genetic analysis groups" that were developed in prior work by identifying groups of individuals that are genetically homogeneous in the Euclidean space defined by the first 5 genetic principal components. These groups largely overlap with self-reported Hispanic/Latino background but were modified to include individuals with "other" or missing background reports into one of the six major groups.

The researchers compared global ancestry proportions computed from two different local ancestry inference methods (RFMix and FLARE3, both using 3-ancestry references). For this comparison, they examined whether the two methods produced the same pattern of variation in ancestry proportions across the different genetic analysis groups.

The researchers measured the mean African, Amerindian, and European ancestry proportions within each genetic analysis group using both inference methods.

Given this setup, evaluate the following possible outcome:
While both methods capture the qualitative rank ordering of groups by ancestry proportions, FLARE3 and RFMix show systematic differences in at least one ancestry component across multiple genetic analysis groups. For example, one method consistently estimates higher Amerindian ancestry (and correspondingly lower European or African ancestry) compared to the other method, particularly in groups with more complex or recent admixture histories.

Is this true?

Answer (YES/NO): NO